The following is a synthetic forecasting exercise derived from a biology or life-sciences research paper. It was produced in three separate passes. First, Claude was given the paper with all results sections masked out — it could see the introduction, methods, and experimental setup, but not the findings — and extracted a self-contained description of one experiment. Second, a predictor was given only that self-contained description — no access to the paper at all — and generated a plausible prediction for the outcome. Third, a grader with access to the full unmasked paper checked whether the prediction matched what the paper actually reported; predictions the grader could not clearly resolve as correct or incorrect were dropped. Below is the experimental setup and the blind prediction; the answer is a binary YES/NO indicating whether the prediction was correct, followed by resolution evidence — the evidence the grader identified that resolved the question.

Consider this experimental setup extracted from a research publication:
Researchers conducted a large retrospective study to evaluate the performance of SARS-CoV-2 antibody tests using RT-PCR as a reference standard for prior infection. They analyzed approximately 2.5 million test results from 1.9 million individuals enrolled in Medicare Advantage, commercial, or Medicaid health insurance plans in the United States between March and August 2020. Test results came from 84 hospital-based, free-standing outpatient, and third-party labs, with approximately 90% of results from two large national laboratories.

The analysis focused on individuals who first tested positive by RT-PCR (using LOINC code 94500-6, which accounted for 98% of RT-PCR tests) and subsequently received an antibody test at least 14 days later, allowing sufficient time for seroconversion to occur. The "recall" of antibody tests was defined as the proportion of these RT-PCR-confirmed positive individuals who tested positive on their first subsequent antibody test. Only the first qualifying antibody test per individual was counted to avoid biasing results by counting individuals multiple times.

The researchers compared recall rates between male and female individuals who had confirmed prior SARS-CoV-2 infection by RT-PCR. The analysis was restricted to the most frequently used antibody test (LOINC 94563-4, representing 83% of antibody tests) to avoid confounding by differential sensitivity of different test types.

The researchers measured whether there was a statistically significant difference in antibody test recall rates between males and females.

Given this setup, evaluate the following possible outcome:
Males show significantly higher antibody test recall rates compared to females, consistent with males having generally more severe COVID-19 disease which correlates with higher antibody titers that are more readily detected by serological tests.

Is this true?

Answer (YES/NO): YES